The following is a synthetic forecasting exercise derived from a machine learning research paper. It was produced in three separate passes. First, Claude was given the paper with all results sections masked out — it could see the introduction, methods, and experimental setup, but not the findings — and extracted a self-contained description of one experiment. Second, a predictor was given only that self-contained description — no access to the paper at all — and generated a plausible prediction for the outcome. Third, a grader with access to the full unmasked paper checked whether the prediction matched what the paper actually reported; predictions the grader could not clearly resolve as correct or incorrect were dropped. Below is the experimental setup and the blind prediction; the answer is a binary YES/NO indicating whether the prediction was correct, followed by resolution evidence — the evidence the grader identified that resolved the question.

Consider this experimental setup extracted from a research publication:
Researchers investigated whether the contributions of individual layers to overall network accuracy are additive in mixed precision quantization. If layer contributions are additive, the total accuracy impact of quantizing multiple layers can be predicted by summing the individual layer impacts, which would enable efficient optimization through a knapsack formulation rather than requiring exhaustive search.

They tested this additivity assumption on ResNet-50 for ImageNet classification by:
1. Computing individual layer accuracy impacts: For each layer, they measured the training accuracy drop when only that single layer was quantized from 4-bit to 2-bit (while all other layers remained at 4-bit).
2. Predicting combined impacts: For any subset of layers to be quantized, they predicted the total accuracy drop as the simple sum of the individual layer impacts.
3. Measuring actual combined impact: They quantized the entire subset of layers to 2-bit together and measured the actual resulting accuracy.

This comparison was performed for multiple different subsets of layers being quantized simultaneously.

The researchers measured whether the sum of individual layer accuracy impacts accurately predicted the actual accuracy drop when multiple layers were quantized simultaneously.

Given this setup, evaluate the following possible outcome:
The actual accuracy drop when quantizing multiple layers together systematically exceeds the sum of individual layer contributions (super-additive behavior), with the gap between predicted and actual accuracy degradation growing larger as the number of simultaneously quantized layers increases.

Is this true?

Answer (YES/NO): NO